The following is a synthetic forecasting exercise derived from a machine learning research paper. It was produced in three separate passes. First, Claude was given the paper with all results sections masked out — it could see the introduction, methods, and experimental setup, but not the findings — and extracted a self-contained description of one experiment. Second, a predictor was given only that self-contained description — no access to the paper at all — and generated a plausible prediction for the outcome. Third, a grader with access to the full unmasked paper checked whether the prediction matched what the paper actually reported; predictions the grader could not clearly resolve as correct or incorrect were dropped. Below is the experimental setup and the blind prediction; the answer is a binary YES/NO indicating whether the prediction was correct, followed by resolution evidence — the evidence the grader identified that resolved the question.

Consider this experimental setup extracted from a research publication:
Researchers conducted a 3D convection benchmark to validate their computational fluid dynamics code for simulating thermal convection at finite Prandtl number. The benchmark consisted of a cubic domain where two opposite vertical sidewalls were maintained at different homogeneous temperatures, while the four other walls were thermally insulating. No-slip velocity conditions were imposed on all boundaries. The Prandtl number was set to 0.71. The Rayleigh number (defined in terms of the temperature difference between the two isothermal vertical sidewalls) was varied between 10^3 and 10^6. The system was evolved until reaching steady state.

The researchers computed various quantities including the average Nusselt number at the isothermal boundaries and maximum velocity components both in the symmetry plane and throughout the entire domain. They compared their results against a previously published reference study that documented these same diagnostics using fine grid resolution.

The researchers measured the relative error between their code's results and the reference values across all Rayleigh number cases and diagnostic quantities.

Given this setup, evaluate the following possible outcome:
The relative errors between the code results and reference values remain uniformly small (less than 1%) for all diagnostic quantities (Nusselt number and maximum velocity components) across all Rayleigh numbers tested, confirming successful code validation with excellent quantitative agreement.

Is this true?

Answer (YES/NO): YES